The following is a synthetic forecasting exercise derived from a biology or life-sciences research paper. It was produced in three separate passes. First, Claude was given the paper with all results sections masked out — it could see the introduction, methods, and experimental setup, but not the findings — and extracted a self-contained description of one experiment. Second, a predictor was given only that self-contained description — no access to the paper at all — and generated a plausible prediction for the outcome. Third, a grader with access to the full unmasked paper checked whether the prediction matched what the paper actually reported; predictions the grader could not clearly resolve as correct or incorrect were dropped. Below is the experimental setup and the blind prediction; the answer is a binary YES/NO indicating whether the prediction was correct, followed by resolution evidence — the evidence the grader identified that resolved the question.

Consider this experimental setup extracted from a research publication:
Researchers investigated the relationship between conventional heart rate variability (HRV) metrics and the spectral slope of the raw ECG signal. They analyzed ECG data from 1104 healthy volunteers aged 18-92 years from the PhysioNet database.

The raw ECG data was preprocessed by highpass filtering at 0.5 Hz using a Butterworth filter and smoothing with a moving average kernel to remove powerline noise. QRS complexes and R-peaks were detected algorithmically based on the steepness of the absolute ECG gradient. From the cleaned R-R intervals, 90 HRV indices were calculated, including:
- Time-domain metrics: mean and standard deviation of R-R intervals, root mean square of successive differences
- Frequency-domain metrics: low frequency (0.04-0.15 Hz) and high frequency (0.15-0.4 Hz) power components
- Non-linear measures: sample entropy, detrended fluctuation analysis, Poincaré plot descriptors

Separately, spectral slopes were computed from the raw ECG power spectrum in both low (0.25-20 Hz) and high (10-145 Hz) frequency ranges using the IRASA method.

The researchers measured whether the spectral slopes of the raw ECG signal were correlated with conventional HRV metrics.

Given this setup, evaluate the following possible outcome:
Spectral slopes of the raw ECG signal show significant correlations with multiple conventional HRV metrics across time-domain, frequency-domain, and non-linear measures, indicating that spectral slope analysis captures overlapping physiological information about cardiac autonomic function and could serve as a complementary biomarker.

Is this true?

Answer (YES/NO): YES